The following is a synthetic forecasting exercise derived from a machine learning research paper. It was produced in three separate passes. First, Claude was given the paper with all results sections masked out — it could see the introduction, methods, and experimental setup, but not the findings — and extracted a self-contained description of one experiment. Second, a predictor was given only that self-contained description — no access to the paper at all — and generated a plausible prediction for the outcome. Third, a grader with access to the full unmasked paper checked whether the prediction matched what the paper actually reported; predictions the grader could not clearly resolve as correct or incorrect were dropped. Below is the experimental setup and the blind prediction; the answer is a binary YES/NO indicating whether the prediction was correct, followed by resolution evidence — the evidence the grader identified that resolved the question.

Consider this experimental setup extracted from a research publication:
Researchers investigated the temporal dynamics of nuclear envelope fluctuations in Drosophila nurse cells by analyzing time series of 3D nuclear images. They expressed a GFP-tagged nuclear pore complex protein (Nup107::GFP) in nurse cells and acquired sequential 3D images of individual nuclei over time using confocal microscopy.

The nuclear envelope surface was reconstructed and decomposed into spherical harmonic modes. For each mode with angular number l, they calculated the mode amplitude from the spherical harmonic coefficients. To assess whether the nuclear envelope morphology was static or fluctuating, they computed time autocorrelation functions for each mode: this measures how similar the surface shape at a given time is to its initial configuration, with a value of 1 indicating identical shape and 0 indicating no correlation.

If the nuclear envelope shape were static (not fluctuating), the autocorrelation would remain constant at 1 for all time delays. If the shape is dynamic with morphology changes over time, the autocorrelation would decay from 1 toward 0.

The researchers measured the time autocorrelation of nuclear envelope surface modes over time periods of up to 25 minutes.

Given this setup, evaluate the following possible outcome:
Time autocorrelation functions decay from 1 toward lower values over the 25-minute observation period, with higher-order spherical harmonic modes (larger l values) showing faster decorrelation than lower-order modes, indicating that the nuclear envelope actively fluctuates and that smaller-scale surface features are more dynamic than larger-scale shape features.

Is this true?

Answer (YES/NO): NO